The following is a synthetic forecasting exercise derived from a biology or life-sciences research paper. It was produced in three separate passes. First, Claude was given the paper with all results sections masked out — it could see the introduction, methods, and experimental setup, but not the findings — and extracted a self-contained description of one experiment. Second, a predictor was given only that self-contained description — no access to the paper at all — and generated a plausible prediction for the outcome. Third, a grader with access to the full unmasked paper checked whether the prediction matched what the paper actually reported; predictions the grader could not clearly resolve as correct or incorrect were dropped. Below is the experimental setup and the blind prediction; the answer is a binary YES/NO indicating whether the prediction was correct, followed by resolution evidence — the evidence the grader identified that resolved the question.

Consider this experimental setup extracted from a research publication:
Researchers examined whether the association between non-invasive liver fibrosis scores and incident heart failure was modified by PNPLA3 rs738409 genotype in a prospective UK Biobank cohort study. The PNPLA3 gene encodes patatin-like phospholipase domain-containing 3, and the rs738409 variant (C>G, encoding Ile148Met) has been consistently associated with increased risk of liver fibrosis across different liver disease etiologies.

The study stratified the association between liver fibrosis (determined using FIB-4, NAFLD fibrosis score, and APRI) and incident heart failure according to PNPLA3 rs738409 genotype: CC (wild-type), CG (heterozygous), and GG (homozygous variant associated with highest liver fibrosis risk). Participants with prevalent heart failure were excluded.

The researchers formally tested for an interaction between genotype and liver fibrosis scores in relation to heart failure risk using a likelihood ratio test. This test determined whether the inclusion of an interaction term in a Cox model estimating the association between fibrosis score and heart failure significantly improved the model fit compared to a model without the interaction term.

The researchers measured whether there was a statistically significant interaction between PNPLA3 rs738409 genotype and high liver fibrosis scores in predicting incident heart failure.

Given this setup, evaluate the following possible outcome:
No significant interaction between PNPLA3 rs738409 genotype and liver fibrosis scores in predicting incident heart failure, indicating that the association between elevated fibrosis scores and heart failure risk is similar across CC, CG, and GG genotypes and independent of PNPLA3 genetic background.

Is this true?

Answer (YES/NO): NO